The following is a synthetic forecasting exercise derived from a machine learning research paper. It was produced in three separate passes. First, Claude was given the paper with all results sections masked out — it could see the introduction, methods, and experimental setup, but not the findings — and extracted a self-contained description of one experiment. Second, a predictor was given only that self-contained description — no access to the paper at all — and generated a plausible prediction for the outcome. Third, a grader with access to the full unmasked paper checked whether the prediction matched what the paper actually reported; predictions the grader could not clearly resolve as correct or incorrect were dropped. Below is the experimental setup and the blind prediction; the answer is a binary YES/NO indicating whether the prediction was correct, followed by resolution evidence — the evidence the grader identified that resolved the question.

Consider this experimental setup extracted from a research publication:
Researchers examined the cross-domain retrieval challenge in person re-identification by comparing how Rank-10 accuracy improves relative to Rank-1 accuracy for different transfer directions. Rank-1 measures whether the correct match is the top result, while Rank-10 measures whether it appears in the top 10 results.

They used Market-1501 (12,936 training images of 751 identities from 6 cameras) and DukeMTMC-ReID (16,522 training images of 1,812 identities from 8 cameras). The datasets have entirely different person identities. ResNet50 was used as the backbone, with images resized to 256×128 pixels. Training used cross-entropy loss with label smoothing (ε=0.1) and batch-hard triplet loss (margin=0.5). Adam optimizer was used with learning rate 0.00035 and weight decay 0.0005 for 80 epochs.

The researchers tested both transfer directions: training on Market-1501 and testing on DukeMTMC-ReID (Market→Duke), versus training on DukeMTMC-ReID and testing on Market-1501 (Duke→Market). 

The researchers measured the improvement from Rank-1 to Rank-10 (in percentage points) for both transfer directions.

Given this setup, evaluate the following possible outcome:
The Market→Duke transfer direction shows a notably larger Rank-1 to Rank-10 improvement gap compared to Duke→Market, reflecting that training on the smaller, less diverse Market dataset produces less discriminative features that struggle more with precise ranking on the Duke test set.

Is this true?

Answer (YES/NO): NO